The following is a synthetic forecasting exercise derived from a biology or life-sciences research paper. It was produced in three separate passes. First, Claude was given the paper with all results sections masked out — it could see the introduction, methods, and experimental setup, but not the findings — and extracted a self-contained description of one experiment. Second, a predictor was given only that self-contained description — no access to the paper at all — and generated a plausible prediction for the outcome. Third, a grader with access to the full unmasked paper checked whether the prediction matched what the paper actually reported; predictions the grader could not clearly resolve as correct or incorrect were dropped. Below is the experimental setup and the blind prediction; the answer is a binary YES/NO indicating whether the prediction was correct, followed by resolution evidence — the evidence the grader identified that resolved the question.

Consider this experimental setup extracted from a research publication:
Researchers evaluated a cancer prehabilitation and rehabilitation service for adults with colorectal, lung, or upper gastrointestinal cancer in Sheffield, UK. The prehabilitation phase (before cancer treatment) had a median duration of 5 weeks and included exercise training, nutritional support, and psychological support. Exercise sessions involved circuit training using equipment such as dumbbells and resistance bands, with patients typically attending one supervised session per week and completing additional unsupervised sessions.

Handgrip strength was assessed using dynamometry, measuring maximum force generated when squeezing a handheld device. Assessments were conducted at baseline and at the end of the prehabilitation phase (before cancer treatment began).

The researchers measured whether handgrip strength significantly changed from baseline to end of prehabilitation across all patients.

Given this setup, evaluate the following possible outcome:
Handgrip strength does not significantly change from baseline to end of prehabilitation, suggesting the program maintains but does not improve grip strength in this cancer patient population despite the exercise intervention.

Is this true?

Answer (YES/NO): YES